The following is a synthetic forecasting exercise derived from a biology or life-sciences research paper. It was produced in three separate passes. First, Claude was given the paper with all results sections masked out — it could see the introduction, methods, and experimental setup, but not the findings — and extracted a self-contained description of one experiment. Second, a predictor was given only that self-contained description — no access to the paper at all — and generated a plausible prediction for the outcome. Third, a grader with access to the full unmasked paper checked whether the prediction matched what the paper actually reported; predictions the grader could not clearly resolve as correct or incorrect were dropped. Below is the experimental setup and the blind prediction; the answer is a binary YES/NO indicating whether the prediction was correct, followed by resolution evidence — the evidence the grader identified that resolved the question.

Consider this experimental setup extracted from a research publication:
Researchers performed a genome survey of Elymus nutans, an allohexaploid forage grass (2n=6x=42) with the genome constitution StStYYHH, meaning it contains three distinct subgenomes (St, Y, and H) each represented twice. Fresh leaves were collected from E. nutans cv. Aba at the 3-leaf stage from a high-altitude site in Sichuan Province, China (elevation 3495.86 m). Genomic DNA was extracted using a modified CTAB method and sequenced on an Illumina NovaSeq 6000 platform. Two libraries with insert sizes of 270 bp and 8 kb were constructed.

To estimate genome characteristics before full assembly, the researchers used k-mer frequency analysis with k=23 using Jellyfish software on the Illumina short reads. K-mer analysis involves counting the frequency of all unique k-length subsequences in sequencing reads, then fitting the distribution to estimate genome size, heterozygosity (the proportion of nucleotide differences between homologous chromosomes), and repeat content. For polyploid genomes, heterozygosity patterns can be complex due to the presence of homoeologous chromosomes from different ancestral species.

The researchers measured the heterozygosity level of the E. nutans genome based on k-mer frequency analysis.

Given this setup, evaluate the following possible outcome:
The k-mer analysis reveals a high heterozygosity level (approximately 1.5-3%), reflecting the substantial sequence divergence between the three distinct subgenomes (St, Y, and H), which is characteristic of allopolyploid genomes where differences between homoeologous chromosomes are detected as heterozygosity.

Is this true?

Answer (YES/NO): NO